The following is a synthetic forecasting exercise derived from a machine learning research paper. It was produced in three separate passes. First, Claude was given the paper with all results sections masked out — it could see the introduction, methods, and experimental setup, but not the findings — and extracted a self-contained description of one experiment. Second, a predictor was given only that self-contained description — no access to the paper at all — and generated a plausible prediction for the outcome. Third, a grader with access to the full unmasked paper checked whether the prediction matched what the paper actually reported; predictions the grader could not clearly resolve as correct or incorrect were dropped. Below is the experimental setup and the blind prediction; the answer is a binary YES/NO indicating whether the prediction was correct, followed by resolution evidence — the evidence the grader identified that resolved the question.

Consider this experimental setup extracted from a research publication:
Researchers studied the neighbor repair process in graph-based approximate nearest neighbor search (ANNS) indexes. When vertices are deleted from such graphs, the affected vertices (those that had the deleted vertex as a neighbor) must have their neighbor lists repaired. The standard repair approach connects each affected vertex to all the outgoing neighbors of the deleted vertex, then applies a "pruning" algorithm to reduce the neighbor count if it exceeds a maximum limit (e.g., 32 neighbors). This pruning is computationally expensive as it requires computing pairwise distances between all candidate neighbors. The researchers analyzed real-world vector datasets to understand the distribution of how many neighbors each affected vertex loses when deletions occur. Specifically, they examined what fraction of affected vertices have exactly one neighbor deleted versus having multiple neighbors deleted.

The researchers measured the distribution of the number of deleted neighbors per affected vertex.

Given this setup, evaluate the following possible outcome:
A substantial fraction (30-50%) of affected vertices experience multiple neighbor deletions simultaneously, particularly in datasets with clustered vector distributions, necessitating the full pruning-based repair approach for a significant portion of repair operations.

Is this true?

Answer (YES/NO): NO